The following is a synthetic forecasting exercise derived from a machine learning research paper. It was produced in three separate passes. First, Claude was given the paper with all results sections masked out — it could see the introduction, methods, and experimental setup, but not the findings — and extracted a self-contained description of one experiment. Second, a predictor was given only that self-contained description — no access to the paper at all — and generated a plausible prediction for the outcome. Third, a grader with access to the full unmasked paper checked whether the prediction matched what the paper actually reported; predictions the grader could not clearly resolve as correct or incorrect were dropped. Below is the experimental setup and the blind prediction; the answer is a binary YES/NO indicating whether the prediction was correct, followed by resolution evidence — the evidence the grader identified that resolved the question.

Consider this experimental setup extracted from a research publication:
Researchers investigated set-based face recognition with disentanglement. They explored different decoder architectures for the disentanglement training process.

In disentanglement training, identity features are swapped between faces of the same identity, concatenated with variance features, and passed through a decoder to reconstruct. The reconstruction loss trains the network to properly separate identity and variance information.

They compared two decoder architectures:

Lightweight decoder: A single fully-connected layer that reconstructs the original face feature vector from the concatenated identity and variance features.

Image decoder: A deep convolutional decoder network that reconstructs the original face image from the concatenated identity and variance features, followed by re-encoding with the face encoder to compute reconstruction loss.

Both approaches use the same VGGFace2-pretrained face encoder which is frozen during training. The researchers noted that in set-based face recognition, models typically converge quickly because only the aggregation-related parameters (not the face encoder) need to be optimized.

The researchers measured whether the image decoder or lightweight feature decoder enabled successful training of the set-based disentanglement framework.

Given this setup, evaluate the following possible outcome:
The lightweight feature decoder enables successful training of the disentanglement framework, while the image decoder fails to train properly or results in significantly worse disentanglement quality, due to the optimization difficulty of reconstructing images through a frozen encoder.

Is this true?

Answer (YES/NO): YES